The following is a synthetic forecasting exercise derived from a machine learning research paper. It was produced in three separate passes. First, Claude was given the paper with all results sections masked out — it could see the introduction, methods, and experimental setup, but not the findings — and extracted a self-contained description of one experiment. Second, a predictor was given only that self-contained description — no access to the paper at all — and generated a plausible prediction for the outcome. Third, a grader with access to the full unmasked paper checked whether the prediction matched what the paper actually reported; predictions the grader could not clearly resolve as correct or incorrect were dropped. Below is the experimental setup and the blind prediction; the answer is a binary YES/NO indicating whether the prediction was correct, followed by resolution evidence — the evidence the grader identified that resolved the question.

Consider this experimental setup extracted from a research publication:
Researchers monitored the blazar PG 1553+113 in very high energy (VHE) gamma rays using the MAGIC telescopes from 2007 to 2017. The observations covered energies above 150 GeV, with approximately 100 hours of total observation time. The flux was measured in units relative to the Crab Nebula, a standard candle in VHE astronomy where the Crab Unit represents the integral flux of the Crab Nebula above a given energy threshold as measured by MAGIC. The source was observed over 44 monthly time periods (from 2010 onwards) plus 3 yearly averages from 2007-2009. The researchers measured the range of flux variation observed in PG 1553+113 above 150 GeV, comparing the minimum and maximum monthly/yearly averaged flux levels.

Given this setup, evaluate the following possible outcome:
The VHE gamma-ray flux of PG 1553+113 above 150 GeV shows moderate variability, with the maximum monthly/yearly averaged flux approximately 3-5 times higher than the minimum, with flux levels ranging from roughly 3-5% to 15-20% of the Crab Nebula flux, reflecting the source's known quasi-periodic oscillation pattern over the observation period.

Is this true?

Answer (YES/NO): NO